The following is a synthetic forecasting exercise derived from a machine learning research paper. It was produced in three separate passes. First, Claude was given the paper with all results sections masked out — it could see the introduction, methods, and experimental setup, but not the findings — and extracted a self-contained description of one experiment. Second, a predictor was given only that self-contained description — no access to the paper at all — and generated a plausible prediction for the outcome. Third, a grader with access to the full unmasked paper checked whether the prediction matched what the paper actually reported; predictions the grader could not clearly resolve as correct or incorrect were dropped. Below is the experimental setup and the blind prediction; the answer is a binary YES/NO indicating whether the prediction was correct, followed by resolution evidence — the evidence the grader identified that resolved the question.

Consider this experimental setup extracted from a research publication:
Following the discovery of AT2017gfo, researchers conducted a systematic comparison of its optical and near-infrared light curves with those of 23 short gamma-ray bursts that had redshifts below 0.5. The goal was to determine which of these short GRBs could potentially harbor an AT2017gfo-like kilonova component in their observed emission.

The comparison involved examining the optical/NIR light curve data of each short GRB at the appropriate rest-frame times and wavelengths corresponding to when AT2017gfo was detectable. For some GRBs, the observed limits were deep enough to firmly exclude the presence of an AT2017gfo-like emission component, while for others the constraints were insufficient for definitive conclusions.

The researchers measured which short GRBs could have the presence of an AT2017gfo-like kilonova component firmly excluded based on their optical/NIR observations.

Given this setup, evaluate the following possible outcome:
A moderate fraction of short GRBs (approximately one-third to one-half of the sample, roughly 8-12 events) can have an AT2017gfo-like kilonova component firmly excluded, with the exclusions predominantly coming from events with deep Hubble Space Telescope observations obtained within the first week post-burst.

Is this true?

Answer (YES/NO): NO